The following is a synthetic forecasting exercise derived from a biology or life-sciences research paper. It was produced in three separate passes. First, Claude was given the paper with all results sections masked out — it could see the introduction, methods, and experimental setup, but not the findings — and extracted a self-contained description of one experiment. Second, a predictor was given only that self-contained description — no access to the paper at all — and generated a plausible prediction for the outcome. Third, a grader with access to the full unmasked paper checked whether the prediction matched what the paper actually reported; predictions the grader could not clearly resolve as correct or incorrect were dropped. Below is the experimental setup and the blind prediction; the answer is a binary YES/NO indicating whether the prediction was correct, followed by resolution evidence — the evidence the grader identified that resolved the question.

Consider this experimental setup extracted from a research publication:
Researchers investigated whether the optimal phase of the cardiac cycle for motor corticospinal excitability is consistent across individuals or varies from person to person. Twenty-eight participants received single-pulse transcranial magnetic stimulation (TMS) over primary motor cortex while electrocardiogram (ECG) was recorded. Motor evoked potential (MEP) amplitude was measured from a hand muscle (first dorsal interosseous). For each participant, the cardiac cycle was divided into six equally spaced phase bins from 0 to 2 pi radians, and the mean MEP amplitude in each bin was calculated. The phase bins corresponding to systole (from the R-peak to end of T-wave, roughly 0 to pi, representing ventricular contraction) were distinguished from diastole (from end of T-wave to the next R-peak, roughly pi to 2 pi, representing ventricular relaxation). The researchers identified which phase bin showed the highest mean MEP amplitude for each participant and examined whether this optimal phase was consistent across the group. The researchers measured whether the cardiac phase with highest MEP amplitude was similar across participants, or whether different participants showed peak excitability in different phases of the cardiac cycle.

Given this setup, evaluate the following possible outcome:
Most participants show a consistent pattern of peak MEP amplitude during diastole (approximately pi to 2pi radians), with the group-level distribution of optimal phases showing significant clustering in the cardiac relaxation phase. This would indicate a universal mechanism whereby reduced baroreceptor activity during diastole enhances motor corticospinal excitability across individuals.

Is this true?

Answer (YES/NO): NO